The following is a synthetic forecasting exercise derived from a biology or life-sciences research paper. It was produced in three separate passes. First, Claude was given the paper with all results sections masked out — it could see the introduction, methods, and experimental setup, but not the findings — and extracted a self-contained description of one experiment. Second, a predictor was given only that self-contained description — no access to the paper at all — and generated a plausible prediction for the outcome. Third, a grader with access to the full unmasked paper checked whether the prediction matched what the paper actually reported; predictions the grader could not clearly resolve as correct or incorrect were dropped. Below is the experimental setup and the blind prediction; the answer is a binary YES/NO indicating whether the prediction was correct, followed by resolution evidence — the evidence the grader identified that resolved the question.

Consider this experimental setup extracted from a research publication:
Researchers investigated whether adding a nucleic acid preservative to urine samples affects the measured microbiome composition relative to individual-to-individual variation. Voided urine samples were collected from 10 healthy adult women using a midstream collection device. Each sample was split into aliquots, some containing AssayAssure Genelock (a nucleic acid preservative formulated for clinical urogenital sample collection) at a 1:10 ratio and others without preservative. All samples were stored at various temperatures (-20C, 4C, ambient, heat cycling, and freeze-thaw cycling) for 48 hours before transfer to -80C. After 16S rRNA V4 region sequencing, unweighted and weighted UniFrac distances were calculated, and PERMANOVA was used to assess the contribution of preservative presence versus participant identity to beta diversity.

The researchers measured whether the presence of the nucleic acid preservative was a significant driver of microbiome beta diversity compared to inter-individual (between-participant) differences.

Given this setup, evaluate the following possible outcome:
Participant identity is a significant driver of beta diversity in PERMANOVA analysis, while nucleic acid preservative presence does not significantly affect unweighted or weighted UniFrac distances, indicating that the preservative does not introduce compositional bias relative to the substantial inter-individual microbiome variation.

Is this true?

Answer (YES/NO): YES